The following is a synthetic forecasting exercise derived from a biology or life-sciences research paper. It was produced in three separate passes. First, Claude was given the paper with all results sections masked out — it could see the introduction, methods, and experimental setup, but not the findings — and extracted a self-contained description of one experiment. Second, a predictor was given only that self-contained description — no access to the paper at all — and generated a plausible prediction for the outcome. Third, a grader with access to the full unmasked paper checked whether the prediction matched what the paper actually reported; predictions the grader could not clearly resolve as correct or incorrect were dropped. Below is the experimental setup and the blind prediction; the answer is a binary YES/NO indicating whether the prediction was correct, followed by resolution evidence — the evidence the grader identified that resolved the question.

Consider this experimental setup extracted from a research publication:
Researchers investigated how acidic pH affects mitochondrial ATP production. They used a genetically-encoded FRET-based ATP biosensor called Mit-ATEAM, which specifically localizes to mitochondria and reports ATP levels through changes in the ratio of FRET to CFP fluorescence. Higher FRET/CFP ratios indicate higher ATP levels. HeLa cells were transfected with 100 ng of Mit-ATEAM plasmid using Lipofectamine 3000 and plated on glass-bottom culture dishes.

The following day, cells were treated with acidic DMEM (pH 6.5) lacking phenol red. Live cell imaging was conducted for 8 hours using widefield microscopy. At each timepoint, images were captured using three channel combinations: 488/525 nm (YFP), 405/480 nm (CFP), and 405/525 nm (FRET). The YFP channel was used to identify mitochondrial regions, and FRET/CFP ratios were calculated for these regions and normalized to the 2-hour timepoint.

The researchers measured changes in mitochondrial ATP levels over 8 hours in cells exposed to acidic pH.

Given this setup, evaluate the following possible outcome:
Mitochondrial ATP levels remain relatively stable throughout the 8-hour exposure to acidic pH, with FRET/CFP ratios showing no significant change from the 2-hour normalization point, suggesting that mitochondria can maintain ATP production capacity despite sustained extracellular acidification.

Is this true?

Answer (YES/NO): NO